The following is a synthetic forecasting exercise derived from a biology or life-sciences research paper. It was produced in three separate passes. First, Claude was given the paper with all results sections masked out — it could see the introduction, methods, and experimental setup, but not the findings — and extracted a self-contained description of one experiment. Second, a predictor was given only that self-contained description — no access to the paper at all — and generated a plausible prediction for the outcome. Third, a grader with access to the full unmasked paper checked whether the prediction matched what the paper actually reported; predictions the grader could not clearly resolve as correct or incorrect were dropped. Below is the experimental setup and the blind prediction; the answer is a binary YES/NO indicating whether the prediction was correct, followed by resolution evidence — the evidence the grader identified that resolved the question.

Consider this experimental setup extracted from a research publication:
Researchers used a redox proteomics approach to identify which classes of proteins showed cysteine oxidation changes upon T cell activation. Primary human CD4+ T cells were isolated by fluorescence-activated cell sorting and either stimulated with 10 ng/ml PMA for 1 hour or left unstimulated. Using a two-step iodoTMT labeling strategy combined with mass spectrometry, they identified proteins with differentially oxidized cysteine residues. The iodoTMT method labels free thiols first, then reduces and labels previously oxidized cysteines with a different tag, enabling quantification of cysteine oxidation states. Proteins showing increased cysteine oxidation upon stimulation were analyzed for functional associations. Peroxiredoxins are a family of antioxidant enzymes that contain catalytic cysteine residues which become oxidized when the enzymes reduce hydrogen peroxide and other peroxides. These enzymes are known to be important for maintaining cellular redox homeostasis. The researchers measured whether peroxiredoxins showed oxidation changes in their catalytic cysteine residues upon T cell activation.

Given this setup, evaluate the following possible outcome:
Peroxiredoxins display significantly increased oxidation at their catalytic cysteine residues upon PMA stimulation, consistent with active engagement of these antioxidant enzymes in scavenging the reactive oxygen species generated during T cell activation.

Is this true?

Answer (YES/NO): YES